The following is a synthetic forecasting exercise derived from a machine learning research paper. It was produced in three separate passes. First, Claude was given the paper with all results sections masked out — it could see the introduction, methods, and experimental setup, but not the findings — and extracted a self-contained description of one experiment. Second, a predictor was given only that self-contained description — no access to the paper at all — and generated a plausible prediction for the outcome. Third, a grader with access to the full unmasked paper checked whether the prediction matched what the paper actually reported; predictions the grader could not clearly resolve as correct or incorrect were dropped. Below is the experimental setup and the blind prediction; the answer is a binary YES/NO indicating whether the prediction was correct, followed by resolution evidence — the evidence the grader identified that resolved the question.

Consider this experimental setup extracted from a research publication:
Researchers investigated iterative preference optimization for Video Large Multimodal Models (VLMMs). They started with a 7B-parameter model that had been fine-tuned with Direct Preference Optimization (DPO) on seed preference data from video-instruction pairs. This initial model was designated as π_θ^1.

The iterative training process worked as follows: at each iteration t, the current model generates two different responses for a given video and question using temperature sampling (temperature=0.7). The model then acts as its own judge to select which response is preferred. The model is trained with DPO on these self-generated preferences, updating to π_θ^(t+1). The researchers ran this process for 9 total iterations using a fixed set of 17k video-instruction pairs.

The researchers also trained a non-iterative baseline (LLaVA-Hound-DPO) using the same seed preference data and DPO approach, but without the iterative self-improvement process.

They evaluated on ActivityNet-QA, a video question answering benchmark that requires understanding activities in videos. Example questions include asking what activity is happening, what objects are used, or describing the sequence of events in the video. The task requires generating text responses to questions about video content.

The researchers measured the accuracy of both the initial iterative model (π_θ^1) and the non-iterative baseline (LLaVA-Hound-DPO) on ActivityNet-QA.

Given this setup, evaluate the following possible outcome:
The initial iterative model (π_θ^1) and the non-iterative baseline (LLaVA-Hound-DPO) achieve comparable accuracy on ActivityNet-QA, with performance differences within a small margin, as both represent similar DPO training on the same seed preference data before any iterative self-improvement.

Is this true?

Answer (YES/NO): YES